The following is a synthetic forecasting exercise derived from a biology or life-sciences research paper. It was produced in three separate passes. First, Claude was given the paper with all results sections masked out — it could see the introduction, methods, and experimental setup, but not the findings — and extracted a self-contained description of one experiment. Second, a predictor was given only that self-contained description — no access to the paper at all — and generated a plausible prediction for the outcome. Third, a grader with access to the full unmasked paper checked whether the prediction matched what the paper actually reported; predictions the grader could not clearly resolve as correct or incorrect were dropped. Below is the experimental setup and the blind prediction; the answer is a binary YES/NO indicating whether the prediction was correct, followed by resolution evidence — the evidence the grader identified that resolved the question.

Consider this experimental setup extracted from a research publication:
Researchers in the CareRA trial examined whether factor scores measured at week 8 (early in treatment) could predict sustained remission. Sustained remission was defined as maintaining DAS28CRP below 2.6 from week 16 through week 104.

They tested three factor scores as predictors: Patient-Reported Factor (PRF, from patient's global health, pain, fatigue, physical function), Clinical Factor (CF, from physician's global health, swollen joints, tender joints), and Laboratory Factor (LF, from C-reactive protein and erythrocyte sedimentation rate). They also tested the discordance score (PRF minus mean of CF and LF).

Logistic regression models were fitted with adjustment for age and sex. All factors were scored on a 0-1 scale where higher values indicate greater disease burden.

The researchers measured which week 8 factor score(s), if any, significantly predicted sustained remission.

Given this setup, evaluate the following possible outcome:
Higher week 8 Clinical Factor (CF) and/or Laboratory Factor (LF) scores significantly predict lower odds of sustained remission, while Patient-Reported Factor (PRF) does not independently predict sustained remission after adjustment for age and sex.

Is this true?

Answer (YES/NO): NO